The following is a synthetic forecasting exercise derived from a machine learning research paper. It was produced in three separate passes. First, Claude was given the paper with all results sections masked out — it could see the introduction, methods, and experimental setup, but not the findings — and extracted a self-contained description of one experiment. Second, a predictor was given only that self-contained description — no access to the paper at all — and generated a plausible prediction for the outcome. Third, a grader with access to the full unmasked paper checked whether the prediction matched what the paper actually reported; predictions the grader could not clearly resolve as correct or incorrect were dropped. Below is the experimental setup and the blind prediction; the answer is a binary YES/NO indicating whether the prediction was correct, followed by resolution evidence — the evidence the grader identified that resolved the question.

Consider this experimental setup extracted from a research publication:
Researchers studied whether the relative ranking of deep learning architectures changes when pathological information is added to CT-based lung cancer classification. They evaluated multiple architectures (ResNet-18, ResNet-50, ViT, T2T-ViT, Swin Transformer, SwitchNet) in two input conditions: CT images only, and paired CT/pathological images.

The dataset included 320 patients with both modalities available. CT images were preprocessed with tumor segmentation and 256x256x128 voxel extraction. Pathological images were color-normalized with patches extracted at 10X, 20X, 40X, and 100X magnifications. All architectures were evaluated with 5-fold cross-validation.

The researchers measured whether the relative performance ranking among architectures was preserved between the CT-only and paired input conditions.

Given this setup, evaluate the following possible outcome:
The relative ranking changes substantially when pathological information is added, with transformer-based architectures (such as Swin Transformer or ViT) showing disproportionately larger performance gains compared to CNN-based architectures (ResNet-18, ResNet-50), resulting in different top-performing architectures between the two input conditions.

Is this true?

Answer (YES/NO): NO